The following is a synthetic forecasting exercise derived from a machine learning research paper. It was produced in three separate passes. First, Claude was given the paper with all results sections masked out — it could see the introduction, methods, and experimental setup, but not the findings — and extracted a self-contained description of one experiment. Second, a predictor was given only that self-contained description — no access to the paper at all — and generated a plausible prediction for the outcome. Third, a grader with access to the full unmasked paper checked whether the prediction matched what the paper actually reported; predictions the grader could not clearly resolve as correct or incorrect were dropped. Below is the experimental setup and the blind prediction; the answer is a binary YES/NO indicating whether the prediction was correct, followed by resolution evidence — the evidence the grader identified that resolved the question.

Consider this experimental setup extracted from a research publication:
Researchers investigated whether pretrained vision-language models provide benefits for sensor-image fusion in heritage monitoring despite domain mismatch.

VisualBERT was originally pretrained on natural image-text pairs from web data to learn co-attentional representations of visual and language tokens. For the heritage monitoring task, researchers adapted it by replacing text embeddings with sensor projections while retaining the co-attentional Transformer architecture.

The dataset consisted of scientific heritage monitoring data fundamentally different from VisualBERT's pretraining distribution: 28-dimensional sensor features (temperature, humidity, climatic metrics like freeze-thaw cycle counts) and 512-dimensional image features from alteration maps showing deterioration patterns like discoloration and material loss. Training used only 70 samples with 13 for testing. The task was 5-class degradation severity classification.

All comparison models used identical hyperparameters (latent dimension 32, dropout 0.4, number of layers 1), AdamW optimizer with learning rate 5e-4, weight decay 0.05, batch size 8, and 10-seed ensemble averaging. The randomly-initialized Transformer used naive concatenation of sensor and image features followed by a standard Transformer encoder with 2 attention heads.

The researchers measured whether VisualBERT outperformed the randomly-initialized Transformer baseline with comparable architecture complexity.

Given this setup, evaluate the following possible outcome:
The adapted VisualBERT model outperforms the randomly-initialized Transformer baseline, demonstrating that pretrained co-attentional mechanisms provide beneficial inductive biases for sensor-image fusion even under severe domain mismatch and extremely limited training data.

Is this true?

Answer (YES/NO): NO